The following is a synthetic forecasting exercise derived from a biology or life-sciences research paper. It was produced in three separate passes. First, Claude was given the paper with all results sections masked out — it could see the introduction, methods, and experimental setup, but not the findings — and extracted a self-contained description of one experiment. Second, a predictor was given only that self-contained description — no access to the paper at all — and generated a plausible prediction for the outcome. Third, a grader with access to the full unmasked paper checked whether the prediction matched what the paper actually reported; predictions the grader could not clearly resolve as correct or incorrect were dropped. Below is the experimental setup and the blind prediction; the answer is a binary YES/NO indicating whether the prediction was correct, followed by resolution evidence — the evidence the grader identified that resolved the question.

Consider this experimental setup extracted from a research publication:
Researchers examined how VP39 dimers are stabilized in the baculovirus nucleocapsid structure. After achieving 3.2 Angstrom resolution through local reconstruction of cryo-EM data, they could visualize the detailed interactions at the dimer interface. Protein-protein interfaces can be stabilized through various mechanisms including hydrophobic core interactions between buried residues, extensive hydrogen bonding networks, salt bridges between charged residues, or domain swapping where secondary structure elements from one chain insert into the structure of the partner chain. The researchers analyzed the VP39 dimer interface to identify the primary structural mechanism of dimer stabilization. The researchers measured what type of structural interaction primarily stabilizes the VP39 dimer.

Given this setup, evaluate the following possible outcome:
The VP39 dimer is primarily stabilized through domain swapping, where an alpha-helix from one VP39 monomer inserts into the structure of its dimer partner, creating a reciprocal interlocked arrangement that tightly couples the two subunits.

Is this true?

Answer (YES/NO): NO